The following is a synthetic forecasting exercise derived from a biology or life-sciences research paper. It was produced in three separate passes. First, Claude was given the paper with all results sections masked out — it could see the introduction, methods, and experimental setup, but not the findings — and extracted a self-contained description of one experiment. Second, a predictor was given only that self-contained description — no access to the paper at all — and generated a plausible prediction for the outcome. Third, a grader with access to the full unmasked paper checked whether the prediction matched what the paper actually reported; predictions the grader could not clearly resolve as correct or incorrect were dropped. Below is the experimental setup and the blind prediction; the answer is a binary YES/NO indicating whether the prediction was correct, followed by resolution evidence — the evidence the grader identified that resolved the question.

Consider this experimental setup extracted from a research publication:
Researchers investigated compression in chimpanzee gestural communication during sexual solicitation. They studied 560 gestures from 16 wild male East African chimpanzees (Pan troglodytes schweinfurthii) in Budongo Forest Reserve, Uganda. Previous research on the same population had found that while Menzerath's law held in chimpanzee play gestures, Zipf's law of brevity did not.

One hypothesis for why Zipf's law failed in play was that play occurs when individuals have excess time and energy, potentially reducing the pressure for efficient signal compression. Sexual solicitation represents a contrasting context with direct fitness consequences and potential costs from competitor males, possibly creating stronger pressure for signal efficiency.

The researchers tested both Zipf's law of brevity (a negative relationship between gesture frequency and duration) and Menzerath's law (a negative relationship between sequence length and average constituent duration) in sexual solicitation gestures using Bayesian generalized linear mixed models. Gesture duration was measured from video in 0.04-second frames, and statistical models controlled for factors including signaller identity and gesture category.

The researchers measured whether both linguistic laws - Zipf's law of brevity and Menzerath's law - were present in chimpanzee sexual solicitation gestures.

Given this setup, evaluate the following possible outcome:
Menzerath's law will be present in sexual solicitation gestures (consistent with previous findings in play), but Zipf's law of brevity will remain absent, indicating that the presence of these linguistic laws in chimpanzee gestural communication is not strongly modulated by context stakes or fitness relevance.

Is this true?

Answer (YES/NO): NO